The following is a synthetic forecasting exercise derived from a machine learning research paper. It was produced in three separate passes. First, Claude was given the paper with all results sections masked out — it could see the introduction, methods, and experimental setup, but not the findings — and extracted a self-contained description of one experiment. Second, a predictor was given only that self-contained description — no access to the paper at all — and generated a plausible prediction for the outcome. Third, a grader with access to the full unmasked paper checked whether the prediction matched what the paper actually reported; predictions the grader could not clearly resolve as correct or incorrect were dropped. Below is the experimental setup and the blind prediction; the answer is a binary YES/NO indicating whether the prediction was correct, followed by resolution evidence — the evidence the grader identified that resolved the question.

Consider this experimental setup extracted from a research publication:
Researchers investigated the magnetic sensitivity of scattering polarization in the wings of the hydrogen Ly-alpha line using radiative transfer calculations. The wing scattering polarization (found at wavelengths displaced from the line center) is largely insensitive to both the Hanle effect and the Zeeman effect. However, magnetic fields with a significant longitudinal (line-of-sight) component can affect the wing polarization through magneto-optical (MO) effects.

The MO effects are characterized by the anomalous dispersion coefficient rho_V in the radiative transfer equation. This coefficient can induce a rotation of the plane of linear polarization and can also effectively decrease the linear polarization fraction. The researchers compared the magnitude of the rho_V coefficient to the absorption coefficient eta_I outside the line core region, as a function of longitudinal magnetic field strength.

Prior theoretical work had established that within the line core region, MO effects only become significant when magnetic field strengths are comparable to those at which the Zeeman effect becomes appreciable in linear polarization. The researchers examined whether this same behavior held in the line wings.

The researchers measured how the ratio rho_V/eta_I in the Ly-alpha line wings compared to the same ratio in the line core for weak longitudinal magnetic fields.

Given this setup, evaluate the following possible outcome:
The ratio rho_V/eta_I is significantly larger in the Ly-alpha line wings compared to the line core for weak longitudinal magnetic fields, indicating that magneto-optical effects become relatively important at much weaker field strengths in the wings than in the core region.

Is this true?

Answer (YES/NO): YES